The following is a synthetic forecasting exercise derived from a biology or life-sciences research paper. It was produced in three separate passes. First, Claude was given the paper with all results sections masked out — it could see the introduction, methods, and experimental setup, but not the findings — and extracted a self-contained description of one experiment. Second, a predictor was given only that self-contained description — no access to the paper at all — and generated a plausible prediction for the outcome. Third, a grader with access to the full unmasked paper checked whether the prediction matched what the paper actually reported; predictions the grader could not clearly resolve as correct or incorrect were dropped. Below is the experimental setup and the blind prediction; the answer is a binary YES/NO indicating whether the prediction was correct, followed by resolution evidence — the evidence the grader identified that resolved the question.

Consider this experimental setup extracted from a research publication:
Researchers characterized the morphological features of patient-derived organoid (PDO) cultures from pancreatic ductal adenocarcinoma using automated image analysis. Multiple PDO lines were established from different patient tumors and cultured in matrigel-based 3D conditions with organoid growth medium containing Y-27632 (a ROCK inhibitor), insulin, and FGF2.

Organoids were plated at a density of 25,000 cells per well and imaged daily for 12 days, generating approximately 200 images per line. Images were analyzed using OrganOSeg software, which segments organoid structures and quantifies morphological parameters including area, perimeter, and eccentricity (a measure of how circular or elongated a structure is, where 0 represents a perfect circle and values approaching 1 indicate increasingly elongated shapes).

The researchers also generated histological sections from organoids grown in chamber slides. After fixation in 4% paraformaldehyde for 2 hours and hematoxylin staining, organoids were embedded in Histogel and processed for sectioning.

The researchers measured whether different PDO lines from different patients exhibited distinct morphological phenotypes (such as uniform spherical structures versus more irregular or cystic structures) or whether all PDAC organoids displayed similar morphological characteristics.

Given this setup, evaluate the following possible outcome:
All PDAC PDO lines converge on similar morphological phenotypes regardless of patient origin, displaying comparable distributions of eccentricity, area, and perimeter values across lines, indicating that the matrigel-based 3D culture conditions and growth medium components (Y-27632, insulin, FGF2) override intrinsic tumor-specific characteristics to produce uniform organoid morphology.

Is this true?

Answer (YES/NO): NO